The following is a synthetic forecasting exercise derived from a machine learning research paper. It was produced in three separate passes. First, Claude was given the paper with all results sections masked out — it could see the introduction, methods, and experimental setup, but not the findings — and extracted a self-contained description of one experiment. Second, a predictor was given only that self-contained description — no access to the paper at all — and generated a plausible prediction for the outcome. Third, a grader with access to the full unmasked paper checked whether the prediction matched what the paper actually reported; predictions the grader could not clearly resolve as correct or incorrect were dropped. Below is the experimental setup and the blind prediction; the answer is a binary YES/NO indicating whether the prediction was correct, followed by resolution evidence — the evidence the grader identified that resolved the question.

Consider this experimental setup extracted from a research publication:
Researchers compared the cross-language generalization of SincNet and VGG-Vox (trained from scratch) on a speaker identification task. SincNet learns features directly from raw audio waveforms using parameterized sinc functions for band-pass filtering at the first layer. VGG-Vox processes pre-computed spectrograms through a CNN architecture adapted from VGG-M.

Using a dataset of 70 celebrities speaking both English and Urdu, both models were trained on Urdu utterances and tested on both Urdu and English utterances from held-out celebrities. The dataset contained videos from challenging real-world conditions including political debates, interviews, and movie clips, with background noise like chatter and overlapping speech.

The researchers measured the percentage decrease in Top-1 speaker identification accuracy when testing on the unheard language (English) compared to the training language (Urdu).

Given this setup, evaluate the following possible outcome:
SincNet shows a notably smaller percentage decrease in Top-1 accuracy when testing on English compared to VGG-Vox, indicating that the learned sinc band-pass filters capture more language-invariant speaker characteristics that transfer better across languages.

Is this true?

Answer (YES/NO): NO